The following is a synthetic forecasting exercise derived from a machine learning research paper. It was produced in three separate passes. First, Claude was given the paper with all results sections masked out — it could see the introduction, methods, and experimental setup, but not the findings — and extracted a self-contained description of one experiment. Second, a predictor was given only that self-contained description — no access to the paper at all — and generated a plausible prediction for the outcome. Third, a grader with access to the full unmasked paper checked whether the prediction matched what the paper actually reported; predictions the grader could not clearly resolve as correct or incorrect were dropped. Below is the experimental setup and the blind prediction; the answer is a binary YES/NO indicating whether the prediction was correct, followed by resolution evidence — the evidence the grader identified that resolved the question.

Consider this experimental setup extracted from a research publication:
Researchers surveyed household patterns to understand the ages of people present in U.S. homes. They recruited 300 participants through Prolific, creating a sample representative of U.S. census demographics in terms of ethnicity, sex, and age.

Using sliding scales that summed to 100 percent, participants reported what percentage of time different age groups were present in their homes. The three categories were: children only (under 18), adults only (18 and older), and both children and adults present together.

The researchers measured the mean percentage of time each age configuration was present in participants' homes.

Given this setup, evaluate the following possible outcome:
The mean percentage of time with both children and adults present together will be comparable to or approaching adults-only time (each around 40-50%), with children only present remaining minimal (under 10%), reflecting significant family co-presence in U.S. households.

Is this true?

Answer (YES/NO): NO